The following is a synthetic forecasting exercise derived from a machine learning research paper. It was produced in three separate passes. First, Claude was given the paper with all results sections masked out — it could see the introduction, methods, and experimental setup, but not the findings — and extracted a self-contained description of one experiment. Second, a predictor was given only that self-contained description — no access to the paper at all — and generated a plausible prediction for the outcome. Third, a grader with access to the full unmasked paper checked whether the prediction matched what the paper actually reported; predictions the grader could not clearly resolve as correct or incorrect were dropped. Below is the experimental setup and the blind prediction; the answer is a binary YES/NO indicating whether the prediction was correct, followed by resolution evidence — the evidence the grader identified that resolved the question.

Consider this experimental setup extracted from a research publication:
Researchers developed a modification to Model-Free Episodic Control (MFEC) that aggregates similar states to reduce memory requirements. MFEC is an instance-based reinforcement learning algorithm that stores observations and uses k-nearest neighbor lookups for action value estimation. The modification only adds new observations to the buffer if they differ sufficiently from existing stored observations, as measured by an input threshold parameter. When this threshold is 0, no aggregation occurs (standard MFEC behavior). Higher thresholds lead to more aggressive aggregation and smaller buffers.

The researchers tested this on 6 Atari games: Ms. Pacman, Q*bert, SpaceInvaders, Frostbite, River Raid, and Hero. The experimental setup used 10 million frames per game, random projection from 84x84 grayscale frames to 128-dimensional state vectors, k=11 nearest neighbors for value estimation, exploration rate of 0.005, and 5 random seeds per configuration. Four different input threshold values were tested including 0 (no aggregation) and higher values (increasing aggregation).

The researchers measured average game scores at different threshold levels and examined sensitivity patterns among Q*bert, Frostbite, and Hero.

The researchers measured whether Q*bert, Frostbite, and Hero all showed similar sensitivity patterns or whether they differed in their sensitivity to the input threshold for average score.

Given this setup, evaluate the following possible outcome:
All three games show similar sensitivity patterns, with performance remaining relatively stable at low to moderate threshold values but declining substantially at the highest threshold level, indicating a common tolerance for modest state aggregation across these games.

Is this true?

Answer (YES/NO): NO